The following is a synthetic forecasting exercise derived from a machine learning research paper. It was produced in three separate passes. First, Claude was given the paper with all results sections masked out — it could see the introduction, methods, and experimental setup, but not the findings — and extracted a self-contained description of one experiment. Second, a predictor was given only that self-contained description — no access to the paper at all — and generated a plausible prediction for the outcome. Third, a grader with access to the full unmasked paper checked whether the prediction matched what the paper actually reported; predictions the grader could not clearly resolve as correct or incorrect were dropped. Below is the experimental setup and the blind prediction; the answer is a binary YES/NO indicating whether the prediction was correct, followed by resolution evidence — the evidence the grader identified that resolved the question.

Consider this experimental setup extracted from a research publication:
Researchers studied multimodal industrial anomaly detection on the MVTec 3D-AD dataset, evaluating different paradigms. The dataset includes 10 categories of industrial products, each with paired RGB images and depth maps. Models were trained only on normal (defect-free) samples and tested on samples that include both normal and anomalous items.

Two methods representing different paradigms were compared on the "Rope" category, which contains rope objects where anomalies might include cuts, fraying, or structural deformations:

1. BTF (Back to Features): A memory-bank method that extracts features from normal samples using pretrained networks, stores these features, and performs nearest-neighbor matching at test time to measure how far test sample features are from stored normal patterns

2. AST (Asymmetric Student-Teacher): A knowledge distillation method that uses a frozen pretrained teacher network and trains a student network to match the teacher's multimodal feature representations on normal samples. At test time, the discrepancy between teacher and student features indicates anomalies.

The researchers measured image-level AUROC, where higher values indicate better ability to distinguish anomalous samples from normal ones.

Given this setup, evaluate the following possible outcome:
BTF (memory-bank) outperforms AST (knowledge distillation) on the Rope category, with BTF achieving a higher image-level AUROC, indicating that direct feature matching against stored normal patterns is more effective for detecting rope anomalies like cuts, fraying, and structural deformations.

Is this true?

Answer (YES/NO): NO